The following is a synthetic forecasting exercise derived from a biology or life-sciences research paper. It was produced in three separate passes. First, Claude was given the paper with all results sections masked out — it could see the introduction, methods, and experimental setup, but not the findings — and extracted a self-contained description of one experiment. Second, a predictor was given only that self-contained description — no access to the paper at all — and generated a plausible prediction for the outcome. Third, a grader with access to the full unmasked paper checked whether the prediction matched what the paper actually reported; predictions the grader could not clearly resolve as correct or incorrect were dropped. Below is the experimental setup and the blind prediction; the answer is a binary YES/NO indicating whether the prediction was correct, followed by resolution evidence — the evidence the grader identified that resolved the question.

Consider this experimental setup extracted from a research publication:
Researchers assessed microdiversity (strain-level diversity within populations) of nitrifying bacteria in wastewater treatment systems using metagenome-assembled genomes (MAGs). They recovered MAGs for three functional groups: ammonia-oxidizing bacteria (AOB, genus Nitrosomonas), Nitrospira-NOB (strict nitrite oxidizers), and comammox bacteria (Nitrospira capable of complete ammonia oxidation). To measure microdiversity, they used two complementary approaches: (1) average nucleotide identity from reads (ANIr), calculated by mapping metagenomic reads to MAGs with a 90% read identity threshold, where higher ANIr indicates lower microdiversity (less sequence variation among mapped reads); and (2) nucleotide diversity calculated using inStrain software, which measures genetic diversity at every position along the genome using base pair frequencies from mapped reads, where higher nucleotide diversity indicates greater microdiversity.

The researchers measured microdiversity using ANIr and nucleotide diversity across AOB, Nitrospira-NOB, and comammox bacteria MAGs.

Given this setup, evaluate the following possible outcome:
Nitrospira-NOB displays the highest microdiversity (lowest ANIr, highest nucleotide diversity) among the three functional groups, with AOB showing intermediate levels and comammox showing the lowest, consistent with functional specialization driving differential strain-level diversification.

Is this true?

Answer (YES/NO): NO